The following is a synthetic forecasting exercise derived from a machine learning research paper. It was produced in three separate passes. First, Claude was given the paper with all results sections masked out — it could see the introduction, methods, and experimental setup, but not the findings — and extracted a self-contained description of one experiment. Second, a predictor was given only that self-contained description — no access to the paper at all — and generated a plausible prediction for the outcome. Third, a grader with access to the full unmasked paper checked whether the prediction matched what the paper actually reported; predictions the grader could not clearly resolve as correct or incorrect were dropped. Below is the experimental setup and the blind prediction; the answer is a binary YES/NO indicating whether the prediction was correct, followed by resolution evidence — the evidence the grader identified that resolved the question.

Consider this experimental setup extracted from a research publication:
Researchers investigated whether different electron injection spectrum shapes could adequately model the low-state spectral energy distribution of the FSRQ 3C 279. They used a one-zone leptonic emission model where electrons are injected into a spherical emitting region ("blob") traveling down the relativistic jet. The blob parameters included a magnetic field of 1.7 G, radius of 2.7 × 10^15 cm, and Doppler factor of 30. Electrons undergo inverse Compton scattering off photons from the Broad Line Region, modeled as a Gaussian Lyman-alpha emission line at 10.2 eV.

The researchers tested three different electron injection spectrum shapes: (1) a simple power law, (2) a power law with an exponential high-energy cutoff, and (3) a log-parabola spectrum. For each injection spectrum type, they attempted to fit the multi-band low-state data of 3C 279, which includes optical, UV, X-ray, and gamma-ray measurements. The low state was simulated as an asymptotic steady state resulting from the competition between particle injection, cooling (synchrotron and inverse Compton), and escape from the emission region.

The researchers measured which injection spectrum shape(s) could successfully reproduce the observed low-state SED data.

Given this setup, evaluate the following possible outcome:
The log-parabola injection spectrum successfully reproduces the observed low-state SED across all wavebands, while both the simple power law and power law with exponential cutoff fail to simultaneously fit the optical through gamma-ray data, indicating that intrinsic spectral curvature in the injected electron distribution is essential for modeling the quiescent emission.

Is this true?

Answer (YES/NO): YES